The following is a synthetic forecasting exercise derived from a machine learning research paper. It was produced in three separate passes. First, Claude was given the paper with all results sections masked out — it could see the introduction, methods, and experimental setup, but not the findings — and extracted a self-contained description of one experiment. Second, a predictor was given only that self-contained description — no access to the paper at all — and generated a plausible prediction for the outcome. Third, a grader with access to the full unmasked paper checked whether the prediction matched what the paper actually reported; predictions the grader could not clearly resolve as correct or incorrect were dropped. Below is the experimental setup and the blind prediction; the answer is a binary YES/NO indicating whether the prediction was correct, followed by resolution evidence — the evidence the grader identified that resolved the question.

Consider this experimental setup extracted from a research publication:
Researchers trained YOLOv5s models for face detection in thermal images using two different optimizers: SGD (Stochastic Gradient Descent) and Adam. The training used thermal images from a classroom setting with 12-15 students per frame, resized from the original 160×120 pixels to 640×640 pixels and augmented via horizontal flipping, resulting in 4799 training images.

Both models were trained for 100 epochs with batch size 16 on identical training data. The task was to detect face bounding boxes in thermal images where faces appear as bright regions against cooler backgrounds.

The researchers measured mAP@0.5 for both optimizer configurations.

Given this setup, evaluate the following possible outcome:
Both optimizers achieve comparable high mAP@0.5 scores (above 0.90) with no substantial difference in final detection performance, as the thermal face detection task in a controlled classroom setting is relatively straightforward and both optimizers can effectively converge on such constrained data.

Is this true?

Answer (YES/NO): NO